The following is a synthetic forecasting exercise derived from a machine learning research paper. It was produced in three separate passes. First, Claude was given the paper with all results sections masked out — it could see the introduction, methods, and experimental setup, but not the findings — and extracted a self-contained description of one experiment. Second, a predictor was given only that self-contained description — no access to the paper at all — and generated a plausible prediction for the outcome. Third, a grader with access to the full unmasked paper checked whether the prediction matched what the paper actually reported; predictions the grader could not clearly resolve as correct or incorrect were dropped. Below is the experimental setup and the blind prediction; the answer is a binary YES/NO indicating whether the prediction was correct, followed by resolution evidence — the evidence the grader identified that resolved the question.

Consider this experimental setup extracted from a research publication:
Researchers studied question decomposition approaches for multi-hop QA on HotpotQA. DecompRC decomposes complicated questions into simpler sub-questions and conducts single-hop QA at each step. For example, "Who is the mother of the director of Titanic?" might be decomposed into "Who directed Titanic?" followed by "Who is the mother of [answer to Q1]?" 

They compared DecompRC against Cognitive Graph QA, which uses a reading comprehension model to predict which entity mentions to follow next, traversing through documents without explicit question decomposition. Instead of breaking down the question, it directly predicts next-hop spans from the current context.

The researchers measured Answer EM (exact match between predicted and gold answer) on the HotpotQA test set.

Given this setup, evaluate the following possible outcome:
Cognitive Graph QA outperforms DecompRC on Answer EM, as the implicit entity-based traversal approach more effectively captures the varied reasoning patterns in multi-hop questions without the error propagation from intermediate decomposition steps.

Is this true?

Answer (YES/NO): YES